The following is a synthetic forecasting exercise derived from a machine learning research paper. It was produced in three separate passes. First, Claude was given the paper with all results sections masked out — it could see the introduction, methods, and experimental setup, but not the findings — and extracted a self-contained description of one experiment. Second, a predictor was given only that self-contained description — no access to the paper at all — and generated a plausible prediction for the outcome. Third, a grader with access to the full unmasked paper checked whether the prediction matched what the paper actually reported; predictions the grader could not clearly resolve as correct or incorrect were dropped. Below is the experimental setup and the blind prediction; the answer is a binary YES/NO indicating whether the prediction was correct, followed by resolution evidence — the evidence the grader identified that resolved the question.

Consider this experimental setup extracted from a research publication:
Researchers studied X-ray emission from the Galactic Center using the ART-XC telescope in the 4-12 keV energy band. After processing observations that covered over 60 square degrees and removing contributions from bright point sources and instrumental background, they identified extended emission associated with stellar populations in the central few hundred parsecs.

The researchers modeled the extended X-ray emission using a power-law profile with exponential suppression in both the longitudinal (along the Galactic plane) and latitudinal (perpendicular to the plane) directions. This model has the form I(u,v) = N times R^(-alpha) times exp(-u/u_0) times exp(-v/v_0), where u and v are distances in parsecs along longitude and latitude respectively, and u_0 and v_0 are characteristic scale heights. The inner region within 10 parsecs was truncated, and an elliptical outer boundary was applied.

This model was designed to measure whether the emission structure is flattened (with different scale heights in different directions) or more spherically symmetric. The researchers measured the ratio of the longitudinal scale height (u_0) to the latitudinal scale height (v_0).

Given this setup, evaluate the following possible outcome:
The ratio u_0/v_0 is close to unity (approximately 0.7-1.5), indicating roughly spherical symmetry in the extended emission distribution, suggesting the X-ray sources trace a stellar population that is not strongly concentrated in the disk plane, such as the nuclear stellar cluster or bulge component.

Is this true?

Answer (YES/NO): NO